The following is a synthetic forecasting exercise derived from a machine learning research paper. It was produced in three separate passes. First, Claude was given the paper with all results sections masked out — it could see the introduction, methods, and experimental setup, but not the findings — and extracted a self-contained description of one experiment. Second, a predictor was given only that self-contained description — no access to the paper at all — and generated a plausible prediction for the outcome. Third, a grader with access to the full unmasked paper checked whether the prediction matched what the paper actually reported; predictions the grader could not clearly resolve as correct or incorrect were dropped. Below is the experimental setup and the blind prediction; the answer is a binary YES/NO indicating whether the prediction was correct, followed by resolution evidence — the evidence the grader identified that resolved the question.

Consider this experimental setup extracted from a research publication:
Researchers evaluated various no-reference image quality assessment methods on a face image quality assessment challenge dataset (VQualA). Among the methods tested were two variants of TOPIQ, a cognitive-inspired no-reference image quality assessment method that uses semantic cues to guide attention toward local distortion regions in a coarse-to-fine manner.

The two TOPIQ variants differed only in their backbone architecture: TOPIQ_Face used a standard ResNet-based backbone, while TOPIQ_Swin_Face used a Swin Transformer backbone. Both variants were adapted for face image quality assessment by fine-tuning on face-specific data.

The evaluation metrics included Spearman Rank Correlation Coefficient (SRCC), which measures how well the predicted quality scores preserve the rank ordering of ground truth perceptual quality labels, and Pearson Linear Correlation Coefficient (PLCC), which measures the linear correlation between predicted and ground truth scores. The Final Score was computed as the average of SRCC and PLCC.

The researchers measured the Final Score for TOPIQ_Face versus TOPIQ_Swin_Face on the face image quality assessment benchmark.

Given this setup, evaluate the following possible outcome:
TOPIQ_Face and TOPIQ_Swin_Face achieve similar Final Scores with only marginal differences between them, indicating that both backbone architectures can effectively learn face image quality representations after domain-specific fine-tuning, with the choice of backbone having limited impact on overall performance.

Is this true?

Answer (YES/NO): NO